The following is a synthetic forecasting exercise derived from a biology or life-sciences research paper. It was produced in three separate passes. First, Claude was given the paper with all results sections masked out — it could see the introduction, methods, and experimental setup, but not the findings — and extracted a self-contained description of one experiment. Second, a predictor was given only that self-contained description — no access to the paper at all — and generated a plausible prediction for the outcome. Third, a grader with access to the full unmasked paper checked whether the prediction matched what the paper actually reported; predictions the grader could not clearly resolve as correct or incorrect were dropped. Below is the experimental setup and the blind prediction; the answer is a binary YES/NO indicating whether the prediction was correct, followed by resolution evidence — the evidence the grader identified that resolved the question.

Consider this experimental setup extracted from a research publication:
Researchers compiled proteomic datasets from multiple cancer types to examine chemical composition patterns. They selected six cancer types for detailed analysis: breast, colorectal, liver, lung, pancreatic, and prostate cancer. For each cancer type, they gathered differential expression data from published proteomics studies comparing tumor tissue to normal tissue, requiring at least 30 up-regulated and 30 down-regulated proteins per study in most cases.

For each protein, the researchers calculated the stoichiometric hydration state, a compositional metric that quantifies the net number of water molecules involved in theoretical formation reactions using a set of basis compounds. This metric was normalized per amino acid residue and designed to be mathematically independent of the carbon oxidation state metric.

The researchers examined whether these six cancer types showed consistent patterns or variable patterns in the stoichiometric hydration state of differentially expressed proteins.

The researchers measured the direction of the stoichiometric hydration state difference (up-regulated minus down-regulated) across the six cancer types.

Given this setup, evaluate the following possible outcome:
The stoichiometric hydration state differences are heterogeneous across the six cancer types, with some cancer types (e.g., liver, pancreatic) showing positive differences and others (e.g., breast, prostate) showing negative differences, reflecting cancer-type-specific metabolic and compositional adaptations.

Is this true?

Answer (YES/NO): NO